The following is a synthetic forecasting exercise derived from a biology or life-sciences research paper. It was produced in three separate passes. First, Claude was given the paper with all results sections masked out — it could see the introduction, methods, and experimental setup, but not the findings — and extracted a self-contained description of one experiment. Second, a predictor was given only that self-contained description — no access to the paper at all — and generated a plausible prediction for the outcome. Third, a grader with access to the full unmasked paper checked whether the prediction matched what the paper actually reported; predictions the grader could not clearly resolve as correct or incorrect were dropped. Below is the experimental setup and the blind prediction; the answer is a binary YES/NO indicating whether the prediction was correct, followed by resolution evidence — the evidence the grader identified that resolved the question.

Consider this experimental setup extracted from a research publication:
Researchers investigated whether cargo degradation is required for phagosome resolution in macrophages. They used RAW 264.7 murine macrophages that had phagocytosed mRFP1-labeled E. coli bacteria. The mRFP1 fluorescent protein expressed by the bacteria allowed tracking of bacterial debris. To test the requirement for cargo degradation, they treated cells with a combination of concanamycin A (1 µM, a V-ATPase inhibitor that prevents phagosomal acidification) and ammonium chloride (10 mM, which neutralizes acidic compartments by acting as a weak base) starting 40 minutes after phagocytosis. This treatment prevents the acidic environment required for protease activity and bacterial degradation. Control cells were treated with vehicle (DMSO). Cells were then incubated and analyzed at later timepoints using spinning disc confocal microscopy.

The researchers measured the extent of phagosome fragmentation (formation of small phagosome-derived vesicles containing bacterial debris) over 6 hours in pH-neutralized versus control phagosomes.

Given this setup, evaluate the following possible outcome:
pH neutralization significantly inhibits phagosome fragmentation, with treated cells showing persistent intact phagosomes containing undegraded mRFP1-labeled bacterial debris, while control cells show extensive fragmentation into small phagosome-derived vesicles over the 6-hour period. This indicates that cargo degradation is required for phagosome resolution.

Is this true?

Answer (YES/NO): YES